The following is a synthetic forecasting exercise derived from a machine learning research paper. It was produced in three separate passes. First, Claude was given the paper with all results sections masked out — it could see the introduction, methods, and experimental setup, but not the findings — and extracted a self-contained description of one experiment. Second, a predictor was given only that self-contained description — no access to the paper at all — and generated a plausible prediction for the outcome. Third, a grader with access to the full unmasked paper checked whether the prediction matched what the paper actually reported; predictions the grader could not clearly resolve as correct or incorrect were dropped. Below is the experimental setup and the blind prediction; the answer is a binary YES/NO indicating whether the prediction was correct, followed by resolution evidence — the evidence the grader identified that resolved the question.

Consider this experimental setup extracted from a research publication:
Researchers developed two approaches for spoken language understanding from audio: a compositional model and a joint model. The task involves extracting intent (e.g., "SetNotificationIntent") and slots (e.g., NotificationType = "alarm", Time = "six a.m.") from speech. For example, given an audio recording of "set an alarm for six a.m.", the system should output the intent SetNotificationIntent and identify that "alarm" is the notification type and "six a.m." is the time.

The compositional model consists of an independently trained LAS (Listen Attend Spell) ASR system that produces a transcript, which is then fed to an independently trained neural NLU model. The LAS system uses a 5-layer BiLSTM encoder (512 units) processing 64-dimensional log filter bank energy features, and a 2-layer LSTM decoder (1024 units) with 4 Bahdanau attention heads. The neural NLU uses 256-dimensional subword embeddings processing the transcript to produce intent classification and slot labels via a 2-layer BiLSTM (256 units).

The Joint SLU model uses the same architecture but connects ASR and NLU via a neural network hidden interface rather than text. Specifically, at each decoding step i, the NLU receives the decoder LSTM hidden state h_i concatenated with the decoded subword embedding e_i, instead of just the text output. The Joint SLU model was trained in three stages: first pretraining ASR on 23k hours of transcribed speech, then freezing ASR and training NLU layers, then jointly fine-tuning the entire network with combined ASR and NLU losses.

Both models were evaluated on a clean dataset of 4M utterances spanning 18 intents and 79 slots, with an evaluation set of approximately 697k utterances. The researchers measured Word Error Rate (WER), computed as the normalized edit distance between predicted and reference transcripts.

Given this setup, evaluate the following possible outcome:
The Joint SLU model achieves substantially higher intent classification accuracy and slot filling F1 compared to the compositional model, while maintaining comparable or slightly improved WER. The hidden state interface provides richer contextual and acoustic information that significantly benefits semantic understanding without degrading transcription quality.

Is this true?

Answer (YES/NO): NO